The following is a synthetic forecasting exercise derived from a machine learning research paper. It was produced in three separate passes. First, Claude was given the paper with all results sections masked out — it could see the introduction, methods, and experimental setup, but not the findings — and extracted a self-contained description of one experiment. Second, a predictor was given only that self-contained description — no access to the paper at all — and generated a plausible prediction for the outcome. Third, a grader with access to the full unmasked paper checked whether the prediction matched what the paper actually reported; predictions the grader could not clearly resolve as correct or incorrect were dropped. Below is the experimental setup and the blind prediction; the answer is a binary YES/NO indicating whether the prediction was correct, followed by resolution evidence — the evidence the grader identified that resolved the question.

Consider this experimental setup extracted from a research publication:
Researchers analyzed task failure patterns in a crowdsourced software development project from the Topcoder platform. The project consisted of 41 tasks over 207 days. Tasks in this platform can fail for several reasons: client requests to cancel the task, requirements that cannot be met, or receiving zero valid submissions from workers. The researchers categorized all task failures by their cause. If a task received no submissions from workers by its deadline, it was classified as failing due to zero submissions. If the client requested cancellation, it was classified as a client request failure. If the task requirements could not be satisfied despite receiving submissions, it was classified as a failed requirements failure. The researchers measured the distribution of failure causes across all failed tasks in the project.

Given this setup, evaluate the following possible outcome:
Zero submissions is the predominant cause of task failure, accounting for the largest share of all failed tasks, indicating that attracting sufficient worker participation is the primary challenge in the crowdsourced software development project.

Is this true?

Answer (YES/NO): YES